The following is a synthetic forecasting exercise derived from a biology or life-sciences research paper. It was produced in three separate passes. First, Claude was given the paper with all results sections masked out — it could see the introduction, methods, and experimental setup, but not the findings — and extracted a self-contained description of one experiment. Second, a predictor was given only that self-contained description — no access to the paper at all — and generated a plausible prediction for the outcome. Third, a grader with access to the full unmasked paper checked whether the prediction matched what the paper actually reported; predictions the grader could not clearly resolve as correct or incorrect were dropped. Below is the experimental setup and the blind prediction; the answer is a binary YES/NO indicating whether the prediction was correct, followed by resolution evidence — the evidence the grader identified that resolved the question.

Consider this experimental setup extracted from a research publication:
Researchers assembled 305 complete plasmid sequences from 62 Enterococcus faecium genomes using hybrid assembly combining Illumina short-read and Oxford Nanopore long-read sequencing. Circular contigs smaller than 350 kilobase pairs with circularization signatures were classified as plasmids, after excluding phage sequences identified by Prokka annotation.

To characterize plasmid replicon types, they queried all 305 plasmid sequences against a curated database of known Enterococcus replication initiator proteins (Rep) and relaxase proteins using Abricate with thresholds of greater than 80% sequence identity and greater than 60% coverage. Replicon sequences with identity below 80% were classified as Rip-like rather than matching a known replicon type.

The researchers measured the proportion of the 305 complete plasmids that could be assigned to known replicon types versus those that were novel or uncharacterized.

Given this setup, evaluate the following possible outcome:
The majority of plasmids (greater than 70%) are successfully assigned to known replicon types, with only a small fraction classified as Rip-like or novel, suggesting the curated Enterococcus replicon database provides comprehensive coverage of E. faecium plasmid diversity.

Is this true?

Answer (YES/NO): YES